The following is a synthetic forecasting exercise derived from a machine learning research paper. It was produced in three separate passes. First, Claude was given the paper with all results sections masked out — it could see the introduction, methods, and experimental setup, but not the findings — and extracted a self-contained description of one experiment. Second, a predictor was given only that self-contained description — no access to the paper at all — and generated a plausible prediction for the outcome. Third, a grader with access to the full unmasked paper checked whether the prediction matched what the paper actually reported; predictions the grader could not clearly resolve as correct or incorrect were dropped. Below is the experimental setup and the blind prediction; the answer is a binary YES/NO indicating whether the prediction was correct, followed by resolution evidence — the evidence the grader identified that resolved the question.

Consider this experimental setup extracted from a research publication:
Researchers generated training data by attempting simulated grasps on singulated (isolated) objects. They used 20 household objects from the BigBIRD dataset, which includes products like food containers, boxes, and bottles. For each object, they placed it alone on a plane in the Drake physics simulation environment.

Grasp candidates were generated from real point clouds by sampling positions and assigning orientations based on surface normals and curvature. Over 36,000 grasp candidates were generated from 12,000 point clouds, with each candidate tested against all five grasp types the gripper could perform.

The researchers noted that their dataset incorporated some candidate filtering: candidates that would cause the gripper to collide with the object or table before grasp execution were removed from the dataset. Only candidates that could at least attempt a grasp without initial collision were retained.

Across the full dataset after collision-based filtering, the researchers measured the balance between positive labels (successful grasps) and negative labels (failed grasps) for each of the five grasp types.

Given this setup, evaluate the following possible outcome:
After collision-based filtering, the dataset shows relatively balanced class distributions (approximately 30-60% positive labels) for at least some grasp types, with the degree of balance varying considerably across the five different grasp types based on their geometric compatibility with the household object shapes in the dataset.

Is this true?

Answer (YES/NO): YES